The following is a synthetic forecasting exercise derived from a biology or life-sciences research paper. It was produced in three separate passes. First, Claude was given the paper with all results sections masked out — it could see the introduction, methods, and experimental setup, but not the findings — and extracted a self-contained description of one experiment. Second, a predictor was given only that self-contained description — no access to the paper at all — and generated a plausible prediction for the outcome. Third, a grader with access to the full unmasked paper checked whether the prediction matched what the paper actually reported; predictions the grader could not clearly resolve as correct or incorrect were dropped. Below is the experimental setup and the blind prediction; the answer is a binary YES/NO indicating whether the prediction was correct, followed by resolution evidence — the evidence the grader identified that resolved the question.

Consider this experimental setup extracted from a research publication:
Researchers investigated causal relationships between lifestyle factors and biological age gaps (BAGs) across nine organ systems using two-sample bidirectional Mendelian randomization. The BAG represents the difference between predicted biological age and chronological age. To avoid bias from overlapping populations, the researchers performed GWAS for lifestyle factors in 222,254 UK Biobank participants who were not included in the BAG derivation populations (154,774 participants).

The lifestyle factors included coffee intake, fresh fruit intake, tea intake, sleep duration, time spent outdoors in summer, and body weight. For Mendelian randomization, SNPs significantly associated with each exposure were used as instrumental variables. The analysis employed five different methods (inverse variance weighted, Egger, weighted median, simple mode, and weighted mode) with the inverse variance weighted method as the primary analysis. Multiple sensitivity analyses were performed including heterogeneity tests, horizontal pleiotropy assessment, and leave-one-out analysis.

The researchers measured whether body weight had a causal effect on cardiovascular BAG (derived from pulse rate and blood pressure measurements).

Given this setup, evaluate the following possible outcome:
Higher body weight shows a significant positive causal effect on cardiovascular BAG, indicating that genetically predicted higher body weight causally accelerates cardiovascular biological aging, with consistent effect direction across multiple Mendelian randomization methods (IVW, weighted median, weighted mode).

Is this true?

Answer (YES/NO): NO